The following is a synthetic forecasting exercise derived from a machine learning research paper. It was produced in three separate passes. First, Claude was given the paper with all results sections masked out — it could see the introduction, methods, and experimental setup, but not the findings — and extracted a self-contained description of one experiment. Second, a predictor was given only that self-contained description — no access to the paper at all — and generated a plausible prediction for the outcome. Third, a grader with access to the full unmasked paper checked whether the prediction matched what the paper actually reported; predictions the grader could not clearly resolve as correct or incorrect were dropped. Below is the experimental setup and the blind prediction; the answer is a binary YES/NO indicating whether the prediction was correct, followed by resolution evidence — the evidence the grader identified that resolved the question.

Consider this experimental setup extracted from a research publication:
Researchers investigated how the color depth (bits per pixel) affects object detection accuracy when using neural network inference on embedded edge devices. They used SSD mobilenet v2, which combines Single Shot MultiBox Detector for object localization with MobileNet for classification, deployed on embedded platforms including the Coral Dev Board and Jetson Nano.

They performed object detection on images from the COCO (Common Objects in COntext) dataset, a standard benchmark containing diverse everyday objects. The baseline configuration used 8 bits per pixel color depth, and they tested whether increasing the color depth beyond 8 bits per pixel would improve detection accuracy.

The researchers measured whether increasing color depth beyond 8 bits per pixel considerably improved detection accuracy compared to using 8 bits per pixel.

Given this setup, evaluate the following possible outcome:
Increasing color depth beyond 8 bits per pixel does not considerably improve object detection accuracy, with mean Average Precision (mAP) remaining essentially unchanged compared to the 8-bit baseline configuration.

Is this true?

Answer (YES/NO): YES